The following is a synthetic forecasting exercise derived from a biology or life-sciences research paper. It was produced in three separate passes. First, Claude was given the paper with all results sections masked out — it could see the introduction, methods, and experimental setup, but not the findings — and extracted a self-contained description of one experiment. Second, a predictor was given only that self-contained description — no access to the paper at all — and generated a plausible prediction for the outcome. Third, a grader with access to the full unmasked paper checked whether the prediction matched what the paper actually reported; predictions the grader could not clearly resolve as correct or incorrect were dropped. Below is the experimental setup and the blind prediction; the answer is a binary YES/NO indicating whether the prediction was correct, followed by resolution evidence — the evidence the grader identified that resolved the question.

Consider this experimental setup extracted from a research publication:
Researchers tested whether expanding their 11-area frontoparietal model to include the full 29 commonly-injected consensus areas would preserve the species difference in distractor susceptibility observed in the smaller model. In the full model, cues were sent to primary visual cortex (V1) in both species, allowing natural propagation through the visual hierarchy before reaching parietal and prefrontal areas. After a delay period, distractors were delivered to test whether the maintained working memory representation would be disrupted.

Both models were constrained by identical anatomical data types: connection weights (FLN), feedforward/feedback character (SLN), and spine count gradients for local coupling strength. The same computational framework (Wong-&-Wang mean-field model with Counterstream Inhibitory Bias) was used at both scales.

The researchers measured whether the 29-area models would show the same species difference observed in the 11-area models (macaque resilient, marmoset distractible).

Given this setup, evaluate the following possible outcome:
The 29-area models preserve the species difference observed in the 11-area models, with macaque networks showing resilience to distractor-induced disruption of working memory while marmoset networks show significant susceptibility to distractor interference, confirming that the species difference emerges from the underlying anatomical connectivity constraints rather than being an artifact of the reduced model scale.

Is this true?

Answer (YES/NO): NO